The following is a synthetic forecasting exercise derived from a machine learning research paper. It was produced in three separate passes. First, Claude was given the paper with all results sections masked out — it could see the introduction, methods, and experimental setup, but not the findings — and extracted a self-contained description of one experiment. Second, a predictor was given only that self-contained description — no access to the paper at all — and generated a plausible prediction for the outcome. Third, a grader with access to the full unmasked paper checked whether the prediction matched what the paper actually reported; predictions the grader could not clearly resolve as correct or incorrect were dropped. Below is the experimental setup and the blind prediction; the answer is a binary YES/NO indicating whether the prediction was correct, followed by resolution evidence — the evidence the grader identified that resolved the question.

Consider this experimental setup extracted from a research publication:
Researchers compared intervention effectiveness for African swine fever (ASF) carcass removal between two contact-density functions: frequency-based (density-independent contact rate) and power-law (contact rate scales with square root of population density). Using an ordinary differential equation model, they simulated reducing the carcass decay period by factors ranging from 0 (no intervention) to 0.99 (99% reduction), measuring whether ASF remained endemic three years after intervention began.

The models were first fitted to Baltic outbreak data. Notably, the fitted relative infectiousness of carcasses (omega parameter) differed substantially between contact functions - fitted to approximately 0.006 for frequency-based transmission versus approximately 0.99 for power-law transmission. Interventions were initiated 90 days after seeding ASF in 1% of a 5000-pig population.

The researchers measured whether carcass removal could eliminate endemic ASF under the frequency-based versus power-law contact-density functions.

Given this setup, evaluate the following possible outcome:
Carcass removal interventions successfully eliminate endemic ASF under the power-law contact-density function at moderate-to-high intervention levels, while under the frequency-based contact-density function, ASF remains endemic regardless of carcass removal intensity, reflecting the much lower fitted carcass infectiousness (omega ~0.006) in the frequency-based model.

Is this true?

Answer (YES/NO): YES